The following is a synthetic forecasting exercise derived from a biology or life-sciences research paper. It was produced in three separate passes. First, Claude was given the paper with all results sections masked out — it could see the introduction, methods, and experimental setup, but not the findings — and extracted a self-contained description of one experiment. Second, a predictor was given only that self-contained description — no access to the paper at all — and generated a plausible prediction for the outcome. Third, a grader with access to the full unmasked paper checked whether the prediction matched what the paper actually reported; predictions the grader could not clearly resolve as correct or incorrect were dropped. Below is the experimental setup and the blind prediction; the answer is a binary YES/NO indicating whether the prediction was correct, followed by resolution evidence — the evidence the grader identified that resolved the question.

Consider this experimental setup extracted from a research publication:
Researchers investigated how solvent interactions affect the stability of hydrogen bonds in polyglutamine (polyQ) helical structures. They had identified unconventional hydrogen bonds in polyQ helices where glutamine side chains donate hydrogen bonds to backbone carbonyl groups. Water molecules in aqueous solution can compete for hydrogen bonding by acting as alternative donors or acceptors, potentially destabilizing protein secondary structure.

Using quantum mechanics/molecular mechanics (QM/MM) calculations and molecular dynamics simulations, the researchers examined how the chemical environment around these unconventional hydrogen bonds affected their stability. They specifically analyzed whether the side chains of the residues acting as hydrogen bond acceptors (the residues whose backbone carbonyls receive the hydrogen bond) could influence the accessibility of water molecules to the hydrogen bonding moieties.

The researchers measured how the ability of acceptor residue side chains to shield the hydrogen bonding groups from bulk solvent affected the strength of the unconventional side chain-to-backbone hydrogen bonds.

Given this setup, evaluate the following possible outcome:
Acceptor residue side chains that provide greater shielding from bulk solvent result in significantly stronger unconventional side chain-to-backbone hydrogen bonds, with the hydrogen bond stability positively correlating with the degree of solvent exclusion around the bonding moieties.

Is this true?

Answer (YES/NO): YES